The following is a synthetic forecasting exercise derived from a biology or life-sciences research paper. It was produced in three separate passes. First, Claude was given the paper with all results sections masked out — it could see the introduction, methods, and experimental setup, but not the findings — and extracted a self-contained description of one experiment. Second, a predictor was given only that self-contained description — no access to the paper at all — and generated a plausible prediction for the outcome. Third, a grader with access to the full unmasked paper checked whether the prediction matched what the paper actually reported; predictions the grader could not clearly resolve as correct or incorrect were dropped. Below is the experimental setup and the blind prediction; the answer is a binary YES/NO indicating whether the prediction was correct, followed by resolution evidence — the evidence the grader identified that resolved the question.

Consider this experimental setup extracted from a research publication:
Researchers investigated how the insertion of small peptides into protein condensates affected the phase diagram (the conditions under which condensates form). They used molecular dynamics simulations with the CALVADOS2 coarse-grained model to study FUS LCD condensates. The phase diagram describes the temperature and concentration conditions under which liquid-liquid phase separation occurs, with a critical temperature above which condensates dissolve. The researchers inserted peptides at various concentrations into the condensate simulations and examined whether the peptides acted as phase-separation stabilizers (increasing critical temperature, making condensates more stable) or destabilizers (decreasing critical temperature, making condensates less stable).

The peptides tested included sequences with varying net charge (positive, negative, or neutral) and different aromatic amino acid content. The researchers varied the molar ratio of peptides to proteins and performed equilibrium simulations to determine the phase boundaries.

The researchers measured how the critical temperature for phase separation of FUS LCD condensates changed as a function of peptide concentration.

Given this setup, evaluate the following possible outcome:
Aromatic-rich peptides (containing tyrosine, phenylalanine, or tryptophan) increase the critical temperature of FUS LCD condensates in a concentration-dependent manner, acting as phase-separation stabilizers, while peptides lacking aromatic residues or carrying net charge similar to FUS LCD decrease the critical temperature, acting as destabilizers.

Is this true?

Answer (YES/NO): NO